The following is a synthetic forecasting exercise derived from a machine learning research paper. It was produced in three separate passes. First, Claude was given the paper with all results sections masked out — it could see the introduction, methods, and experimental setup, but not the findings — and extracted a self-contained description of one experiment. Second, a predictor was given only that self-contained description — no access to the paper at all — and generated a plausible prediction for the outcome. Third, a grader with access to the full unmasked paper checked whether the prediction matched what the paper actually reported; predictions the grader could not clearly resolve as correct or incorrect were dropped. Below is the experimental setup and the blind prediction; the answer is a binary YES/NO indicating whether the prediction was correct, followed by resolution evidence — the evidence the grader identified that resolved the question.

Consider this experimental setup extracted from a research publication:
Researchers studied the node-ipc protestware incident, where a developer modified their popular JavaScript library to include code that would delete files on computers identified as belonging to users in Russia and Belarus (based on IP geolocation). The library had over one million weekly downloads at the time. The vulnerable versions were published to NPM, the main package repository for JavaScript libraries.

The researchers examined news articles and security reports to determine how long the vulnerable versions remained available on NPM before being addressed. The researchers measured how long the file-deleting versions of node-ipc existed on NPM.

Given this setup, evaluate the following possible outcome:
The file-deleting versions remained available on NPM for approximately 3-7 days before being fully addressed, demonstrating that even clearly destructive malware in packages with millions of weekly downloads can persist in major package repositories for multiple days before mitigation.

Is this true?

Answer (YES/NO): NO